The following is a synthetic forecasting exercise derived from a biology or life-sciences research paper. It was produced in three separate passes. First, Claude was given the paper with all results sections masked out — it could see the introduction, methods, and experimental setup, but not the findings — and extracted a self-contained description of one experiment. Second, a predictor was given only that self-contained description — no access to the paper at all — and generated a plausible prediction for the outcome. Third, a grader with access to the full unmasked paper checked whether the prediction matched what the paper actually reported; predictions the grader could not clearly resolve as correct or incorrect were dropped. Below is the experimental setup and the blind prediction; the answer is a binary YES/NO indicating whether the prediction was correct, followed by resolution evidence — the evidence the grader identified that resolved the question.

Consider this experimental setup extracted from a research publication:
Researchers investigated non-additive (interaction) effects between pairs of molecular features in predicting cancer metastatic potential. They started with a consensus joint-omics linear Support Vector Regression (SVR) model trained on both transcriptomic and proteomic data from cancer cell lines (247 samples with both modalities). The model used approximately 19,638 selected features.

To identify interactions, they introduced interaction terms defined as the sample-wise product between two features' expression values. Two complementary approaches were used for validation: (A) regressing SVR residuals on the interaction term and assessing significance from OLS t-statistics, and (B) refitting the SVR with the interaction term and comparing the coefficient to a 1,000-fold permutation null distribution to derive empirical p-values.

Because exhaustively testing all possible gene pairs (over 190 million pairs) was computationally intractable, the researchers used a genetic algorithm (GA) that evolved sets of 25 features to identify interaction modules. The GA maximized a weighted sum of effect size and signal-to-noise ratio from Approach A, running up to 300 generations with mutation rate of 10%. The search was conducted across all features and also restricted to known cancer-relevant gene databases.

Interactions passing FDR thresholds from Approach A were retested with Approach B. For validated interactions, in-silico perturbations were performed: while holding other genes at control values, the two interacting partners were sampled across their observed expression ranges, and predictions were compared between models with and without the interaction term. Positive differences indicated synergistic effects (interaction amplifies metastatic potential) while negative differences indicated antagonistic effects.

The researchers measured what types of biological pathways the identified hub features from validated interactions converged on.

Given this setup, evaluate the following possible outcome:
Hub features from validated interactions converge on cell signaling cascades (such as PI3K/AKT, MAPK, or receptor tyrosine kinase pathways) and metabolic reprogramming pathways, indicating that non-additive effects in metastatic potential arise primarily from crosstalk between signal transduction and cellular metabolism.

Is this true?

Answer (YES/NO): NO